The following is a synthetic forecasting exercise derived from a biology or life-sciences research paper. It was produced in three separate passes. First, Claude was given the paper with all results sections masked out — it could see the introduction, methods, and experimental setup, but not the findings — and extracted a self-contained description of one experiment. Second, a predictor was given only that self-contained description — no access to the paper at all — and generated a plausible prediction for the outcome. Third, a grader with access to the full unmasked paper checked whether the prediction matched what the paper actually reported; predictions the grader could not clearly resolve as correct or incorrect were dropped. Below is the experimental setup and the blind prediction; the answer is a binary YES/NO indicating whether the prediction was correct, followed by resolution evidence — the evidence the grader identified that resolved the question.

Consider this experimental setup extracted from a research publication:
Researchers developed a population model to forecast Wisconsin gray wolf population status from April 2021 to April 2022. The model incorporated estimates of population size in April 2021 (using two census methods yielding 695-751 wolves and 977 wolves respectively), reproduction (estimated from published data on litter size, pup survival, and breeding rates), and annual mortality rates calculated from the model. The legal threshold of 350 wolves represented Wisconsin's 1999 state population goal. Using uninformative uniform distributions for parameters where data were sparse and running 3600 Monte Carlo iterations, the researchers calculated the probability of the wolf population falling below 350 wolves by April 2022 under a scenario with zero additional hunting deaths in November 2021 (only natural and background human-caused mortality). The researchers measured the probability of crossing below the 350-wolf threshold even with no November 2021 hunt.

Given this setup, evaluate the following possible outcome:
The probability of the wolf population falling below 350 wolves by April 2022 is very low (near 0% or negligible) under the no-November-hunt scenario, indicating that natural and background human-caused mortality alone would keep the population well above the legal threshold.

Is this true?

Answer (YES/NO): NO